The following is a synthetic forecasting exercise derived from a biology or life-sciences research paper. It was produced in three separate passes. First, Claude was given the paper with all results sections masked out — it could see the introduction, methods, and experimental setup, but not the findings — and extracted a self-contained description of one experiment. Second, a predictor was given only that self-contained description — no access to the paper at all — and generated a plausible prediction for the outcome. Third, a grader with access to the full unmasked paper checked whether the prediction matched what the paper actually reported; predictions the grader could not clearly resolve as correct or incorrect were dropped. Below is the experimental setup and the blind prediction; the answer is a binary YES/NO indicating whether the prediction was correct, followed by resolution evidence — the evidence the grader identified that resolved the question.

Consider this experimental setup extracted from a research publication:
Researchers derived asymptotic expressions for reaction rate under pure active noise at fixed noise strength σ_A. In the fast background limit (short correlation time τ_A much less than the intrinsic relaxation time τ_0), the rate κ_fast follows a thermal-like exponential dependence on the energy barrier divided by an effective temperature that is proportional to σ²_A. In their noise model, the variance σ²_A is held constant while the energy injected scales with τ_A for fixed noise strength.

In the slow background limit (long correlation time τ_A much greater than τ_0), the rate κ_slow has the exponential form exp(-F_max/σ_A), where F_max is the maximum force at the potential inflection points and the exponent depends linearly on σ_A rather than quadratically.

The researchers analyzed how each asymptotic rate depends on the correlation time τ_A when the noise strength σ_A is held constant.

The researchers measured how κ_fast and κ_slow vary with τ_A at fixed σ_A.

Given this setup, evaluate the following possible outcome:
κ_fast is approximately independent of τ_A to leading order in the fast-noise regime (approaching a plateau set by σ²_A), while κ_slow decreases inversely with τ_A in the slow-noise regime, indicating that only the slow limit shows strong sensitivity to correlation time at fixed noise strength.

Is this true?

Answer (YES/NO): NO